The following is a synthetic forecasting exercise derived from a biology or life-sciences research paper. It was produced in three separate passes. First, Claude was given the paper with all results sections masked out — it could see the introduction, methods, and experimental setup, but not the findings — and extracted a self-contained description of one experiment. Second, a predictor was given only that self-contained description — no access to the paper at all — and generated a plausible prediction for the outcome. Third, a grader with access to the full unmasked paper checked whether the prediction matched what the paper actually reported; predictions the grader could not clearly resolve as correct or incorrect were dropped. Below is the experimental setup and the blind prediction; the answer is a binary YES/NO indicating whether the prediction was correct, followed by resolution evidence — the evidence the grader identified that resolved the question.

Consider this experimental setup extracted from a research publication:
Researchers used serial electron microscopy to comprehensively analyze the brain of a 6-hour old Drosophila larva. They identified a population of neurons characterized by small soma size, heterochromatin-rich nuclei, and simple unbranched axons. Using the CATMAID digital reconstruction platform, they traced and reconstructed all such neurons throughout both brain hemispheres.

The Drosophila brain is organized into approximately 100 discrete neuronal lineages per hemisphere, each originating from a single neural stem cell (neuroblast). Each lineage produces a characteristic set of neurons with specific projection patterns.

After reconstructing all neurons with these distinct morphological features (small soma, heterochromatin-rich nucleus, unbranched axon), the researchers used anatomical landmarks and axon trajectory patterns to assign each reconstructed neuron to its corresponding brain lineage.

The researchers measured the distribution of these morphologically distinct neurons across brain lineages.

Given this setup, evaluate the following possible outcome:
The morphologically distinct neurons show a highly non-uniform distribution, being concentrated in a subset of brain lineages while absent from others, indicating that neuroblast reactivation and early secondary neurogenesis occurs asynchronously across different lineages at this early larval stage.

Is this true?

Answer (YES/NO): NO